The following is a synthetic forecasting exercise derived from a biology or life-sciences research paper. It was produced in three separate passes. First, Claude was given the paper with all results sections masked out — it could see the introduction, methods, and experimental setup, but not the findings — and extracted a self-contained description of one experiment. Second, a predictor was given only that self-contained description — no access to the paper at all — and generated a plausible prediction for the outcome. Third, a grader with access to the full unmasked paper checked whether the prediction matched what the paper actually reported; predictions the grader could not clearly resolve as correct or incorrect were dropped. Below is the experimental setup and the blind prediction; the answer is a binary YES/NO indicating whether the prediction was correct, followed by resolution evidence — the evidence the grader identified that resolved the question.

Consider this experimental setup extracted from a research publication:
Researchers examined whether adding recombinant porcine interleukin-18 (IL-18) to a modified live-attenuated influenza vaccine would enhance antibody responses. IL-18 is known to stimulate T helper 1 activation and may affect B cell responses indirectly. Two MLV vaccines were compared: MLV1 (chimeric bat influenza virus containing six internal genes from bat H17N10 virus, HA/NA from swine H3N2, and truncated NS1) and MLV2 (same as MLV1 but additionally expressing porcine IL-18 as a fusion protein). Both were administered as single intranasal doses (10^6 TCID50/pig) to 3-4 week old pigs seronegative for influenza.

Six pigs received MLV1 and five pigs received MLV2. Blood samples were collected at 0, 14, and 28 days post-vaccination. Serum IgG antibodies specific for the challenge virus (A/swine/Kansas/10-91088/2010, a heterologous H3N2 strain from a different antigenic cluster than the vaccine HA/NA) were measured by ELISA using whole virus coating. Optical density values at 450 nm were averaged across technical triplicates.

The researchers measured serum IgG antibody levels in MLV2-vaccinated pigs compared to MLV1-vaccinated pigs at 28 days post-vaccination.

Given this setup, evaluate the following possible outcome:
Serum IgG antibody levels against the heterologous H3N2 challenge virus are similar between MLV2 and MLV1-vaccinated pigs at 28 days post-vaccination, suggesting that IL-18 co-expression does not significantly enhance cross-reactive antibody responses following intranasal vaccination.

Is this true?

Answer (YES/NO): YES